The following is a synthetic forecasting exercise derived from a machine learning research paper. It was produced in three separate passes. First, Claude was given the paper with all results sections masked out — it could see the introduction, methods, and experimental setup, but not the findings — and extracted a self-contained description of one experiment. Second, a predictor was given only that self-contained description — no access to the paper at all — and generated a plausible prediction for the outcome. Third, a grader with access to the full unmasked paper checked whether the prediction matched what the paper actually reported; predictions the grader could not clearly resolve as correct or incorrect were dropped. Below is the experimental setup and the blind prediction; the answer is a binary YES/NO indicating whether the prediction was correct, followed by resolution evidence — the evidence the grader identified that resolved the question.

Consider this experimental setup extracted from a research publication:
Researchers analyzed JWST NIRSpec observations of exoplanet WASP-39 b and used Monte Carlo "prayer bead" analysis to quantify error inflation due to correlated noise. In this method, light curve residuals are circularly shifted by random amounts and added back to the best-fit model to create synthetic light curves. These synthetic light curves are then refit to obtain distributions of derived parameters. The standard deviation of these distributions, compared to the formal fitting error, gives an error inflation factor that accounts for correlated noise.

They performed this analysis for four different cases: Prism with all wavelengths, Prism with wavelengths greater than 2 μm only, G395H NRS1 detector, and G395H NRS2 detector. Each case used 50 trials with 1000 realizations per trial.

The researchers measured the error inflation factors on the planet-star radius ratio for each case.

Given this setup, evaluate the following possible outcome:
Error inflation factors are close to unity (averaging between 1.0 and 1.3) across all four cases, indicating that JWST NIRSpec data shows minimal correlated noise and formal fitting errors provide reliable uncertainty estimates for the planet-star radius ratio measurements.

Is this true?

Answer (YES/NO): NO